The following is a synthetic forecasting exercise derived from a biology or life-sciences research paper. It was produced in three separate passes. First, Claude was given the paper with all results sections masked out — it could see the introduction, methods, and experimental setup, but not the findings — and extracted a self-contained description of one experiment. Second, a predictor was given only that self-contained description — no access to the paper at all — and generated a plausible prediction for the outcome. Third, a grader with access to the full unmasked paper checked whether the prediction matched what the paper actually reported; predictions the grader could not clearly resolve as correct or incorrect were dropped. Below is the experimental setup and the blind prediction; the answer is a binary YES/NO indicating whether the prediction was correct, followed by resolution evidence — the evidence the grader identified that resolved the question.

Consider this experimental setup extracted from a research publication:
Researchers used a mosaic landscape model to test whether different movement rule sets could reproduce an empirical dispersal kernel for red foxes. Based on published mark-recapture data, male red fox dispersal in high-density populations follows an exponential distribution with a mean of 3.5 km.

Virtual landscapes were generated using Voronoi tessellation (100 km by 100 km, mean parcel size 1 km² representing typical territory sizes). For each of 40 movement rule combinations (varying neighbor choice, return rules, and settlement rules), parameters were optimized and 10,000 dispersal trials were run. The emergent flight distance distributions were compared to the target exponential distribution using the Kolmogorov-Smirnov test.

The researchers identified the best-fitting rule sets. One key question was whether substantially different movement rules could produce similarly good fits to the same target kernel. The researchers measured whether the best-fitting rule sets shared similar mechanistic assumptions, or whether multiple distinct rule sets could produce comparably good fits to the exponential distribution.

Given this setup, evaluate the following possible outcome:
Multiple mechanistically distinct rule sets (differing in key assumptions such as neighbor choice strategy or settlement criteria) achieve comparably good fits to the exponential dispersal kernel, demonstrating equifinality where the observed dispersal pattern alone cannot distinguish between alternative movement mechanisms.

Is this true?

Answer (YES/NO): YES